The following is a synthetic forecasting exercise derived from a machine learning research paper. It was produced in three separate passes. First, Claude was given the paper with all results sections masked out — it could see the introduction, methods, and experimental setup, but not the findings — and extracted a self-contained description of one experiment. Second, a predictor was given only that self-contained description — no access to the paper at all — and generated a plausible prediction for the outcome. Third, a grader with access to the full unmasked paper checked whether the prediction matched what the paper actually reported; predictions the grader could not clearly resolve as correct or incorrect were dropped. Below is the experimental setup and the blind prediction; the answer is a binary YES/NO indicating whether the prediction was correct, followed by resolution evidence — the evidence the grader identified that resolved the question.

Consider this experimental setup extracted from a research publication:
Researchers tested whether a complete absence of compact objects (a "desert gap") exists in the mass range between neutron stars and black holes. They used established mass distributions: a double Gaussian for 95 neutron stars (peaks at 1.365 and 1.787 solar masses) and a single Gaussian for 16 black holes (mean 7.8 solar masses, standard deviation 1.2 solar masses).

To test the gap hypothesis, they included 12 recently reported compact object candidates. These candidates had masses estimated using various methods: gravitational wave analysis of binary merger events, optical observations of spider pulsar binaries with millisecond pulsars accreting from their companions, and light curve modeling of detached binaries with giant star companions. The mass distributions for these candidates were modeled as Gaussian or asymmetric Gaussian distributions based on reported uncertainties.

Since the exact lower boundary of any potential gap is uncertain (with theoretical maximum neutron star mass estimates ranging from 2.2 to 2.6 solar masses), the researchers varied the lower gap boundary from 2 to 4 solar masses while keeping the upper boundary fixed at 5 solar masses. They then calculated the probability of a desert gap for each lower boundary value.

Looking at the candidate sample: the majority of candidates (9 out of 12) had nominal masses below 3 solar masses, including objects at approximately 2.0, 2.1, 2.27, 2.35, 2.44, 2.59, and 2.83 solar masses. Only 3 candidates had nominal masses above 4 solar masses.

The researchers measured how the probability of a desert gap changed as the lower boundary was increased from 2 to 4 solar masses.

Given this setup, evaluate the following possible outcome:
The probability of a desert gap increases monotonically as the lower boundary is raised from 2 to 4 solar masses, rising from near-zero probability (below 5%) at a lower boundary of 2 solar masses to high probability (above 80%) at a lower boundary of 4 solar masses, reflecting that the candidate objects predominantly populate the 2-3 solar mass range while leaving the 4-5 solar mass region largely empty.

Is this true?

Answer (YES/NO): NO